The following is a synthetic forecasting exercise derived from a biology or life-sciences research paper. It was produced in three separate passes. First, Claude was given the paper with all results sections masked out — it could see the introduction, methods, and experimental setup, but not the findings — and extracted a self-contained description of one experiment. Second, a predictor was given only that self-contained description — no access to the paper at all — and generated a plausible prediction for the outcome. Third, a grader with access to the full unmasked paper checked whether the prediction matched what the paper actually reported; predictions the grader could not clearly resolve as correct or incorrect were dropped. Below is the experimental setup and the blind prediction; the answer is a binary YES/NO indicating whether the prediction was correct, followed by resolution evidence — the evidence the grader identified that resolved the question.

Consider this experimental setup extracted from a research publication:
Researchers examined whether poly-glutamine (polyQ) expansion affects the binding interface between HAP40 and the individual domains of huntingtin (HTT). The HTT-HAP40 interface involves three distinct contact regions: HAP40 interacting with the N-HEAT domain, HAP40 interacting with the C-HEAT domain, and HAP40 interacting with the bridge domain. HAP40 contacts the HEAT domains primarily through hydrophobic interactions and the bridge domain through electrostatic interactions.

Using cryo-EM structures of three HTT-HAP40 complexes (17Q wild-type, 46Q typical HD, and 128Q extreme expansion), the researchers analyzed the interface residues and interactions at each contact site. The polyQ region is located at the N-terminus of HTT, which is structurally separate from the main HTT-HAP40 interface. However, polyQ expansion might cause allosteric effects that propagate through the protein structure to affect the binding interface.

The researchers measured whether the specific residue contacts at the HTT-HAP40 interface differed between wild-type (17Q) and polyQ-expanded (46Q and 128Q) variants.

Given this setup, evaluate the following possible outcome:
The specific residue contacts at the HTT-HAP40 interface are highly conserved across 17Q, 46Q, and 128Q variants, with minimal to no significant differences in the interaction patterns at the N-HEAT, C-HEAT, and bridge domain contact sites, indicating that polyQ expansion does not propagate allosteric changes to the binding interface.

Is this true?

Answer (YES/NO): YES